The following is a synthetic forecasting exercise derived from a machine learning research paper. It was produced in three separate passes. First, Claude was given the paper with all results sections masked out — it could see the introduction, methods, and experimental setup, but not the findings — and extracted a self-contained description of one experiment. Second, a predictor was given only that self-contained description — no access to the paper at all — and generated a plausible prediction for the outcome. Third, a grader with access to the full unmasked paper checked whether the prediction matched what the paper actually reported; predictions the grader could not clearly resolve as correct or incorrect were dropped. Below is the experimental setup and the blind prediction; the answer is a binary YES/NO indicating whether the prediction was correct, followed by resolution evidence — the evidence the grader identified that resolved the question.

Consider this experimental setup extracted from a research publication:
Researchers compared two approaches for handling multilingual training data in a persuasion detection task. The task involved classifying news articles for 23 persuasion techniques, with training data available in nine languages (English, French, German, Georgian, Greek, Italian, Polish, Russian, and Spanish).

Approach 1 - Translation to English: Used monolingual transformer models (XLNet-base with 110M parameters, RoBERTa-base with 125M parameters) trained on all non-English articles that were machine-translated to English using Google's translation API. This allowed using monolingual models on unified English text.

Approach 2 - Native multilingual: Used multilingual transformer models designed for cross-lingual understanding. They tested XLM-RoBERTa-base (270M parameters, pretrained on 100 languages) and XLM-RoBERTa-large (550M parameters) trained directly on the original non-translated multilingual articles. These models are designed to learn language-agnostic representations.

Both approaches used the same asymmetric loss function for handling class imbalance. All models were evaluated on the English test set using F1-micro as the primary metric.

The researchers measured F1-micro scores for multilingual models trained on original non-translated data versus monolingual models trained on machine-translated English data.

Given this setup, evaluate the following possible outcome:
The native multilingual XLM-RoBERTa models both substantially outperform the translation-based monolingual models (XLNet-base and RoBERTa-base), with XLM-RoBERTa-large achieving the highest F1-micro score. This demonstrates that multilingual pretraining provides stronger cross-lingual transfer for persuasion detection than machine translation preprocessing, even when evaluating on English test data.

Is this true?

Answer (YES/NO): NO